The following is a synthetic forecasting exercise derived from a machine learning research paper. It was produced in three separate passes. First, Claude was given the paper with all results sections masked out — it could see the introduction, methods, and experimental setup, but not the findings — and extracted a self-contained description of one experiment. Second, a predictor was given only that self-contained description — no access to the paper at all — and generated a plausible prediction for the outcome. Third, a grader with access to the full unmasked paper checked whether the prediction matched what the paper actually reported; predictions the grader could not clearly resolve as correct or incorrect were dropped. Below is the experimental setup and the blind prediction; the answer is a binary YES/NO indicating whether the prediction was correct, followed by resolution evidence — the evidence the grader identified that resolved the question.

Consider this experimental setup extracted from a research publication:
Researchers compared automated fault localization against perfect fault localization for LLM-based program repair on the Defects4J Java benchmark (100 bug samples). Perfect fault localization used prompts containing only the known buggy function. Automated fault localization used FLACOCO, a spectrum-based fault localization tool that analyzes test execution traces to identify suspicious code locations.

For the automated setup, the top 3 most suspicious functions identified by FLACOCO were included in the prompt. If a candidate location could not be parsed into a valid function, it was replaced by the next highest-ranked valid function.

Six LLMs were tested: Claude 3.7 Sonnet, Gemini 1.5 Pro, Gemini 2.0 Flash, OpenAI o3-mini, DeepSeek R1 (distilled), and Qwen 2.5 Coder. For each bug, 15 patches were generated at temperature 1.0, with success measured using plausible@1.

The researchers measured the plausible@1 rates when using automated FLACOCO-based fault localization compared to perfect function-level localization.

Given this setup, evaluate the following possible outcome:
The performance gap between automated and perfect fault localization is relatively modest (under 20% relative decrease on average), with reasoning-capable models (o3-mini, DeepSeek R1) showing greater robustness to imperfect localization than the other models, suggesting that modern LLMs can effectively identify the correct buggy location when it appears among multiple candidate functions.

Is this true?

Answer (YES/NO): NO